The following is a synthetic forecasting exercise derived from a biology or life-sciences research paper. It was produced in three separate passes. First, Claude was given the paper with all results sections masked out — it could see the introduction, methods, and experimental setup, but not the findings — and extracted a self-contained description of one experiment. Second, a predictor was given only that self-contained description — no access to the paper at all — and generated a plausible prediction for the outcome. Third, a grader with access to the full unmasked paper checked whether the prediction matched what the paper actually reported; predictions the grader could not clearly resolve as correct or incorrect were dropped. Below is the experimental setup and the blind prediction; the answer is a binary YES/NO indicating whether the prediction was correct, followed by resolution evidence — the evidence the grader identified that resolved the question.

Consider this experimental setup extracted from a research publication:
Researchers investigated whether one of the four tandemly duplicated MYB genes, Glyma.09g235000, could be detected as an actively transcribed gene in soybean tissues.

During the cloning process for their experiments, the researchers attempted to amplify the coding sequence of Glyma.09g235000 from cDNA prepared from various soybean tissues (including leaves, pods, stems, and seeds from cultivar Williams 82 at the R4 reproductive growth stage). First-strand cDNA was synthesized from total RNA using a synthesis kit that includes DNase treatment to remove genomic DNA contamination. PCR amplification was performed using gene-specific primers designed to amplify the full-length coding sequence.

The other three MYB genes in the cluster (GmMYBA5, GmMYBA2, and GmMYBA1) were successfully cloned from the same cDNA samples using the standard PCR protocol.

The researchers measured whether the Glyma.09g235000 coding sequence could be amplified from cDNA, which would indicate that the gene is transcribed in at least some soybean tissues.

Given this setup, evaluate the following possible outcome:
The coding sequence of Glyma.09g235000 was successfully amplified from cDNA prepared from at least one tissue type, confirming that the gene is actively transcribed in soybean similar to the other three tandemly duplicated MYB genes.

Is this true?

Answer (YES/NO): NO